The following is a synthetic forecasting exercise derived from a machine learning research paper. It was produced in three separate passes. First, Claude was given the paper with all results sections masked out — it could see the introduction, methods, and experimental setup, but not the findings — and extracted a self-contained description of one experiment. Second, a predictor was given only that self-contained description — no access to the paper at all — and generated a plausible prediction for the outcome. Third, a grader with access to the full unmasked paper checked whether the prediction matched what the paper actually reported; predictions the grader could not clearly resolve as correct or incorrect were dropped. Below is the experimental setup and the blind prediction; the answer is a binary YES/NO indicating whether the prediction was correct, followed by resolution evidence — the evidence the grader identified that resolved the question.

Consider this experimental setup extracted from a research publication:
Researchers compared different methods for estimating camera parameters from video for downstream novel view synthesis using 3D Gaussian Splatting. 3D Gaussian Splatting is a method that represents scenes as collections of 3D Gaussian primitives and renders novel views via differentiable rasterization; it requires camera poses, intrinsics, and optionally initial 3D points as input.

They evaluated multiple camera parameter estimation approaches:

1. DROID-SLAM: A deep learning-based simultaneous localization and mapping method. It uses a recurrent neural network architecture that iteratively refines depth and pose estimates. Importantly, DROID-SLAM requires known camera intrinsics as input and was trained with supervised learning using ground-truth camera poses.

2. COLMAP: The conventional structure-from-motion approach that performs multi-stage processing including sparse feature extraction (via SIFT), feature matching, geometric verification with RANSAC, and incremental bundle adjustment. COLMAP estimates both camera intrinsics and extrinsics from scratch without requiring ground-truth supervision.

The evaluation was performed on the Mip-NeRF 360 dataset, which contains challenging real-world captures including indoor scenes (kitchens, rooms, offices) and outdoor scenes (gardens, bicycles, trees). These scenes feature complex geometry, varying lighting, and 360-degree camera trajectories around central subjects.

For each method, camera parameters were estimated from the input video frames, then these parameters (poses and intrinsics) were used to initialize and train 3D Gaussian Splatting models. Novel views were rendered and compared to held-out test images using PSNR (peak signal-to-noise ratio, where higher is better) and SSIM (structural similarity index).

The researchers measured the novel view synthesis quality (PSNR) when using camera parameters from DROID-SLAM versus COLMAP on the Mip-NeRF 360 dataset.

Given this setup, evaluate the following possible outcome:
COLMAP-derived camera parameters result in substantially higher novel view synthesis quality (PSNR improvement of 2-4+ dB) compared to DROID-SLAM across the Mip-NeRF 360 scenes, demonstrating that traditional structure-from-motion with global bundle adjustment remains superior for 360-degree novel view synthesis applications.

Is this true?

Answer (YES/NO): YES